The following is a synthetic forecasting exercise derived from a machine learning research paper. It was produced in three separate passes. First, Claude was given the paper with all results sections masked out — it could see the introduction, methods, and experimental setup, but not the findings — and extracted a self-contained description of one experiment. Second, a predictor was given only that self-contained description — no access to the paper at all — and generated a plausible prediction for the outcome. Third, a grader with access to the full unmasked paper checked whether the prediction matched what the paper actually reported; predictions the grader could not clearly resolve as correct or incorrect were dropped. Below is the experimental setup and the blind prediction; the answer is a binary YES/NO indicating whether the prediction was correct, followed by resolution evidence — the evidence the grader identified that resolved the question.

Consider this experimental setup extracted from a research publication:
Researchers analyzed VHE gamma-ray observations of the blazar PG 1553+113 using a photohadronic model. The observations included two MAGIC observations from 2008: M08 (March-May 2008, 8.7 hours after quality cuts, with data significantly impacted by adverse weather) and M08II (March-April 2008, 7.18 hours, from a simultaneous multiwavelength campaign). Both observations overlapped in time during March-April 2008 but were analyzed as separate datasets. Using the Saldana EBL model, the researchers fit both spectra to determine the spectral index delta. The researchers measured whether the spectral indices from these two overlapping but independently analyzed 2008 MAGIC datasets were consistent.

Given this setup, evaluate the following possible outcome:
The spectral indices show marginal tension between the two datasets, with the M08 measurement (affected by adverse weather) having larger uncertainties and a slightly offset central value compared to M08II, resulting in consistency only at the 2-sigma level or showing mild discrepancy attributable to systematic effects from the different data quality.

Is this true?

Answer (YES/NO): NO